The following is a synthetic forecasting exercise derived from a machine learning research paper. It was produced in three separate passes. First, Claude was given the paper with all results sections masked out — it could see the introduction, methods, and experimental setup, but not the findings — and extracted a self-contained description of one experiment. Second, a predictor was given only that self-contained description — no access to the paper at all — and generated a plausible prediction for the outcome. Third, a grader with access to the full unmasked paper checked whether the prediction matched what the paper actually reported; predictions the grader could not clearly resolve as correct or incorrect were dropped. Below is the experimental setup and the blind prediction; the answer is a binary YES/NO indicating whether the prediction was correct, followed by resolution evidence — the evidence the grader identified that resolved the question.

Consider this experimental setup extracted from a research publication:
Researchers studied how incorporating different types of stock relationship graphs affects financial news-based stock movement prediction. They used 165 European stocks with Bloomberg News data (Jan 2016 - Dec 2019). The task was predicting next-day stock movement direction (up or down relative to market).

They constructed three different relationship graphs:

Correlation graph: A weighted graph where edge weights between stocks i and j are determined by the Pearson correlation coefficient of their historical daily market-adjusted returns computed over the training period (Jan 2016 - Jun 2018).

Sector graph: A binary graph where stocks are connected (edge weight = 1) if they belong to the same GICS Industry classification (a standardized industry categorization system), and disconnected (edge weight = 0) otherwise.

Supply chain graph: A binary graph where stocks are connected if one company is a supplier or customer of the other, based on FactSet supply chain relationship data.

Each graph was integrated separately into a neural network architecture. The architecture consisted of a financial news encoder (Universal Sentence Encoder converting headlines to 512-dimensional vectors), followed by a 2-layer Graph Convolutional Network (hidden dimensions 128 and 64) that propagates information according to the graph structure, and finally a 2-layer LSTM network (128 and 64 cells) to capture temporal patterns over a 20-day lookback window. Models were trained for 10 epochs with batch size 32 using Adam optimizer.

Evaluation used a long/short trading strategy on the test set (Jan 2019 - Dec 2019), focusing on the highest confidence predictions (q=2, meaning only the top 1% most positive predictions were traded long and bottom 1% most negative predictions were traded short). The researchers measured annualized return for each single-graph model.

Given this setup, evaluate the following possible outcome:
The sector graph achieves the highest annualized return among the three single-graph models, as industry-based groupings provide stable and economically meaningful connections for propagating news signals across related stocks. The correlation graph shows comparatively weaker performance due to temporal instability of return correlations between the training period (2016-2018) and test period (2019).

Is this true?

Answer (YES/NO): NO